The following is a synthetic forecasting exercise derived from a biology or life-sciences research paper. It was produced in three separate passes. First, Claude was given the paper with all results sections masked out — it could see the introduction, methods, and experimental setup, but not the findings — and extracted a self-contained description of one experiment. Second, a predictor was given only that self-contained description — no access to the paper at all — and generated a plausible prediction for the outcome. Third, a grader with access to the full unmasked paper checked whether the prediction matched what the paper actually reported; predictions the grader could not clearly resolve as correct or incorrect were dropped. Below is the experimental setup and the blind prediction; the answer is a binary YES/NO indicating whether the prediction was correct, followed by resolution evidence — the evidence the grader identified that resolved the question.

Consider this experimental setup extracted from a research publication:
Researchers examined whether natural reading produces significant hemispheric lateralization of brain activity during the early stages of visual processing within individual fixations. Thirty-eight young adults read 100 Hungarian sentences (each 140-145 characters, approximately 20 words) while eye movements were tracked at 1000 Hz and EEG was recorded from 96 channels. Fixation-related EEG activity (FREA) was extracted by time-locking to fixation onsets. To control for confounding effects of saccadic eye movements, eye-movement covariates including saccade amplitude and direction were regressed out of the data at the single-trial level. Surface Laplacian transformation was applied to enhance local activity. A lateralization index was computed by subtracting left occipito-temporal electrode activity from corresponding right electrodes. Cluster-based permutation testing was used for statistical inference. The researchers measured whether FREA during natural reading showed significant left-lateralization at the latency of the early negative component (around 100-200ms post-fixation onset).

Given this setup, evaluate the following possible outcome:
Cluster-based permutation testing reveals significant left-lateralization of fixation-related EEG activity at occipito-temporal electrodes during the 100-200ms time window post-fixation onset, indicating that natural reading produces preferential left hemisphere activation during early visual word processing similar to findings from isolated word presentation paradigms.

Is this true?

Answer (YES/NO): YES